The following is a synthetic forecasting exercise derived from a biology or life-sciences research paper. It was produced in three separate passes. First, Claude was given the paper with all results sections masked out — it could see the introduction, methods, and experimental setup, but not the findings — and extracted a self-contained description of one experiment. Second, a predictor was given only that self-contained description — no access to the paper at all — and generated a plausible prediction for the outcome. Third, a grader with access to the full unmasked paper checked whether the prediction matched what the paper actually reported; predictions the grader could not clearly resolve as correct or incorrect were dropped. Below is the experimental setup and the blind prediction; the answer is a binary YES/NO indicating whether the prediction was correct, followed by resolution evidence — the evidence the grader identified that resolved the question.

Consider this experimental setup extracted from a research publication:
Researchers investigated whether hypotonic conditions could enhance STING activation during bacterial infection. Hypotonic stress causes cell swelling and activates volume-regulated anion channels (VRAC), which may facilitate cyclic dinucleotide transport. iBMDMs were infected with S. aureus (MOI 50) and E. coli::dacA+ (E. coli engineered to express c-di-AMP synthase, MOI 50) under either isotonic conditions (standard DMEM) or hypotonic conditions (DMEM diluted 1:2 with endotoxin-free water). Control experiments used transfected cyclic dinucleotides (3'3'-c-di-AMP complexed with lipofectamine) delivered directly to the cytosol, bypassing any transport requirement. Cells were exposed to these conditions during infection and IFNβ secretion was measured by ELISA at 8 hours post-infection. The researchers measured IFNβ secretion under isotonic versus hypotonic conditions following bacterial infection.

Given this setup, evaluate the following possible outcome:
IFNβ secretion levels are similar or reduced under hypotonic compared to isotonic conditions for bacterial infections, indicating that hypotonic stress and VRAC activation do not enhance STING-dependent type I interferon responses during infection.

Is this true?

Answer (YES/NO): NO